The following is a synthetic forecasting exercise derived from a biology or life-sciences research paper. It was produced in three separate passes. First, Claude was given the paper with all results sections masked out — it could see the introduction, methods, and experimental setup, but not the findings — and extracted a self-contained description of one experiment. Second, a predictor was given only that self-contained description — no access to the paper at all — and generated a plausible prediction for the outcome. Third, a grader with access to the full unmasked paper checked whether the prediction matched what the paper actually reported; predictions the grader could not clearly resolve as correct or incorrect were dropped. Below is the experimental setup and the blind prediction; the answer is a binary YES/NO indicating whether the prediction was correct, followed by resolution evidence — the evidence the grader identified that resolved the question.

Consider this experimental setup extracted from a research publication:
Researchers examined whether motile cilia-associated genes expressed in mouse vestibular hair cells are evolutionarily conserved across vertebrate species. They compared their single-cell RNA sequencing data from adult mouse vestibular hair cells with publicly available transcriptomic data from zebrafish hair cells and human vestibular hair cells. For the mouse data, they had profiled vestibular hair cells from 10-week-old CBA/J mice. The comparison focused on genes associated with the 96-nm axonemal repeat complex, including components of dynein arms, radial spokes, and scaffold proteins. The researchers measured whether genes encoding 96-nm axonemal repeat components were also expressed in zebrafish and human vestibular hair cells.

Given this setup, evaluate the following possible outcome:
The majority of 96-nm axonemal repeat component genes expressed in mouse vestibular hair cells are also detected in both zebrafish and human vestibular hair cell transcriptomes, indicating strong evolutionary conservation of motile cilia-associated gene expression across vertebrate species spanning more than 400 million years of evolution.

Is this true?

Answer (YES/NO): YES